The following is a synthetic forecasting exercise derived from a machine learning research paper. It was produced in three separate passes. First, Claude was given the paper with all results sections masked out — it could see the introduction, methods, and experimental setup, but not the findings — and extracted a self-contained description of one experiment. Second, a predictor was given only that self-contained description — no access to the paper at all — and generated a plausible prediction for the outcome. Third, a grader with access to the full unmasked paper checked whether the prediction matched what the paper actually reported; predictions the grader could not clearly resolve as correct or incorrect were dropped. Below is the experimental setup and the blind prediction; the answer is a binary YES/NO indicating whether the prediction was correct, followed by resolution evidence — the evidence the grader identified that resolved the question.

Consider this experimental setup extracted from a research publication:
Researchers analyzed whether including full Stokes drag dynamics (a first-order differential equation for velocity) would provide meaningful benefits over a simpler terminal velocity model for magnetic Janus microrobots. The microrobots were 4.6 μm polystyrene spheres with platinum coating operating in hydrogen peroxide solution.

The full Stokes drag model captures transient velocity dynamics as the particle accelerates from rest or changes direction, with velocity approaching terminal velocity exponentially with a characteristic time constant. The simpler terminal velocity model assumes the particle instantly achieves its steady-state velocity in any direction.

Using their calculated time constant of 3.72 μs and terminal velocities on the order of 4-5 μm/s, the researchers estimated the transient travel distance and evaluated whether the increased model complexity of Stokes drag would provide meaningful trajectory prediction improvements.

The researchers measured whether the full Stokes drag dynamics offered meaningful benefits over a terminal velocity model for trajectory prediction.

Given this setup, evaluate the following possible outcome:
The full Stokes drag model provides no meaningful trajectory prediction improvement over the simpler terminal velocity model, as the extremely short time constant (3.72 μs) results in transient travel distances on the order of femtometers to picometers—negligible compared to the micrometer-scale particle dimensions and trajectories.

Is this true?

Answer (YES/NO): NO